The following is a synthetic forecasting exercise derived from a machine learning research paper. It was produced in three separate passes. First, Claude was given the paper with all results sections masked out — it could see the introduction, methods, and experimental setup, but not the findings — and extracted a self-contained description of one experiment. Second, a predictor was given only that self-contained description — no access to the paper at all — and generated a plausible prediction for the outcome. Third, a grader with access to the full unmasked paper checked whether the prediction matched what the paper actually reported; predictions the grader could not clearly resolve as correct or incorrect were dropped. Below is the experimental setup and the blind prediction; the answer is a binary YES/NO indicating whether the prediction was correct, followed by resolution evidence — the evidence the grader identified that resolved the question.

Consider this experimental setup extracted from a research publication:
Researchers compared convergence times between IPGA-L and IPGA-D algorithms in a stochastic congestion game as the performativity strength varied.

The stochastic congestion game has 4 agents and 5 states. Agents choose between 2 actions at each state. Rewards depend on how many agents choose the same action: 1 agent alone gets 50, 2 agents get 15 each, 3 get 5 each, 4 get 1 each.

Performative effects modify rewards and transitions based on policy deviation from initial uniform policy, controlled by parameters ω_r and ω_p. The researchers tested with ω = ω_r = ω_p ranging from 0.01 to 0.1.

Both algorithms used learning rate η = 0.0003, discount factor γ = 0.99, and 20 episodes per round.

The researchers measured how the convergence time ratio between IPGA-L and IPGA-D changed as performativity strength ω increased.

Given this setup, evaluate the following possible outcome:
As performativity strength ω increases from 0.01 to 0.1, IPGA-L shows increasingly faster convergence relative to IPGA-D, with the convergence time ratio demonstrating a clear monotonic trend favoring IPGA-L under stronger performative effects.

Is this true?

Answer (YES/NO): NO